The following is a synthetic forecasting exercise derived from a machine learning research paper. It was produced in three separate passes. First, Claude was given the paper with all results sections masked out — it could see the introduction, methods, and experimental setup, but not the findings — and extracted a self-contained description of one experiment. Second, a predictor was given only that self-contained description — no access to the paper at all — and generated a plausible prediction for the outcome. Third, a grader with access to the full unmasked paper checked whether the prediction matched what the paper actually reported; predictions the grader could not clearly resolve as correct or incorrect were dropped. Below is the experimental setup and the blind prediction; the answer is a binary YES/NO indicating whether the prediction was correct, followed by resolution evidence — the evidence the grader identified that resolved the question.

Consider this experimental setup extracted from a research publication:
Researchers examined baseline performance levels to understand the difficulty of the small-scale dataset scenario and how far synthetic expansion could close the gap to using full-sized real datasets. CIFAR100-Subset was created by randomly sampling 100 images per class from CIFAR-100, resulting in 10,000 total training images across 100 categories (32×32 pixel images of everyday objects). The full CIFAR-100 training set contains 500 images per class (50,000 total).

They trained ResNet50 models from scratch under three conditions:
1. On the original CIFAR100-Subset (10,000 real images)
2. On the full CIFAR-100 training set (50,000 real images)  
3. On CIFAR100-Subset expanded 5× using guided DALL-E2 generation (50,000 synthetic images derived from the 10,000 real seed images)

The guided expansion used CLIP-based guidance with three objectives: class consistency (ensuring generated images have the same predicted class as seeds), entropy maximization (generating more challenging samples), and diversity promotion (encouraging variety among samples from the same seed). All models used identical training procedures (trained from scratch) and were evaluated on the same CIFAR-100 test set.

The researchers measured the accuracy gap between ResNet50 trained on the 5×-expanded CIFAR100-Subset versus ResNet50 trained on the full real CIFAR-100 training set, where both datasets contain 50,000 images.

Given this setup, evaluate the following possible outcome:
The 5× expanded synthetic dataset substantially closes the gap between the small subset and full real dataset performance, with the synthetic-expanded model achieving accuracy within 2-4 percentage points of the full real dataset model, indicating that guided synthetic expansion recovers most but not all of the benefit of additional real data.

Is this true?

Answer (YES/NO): NO